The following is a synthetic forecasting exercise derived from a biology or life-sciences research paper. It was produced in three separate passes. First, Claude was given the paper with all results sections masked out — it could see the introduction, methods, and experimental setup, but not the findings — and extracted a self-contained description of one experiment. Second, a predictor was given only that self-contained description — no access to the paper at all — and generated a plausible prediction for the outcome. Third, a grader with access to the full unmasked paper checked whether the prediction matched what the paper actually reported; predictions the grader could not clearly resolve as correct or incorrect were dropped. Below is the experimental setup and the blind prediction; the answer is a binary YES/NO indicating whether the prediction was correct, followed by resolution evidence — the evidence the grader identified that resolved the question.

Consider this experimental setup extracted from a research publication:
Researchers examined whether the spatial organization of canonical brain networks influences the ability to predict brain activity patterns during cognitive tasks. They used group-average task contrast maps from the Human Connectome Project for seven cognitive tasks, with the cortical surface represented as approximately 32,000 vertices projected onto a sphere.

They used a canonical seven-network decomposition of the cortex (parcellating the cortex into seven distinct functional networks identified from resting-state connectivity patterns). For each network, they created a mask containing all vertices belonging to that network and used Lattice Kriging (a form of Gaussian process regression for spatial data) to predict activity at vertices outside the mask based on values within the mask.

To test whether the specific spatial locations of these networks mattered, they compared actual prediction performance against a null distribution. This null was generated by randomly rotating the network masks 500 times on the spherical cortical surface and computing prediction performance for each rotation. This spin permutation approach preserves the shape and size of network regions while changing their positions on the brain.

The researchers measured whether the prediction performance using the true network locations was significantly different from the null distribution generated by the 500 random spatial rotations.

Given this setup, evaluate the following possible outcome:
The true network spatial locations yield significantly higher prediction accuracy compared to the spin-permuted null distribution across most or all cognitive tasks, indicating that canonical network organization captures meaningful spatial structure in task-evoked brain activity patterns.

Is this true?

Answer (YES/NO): NO